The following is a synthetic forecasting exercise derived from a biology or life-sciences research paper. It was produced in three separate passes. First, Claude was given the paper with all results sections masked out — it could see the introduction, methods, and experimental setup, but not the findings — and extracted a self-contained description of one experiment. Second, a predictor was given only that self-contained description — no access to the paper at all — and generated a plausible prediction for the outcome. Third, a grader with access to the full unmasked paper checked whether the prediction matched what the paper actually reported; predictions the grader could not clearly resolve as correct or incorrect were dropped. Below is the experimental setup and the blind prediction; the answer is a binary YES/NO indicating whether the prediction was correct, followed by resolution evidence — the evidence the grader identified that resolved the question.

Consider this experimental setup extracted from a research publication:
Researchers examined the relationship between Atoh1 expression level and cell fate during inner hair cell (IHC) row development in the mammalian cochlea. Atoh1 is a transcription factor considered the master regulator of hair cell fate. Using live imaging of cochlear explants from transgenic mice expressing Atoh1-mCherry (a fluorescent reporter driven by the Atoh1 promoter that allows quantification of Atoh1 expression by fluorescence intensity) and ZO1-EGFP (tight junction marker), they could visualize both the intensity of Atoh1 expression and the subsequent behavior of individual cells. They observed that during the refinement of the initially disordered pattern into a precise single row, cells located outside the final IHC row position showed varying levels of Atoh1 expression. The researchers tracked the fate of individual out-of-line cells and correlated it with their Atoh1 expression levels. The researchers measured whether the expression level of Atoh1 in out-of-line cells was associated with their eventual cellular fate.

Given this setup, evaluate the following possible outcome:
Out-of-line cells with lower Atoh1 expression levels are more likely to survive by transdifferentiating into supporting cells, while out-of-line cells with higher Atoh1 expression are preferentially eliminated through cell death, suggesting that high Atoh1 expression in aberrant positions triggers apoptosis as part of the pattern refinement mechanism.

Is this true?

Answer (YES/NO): NO